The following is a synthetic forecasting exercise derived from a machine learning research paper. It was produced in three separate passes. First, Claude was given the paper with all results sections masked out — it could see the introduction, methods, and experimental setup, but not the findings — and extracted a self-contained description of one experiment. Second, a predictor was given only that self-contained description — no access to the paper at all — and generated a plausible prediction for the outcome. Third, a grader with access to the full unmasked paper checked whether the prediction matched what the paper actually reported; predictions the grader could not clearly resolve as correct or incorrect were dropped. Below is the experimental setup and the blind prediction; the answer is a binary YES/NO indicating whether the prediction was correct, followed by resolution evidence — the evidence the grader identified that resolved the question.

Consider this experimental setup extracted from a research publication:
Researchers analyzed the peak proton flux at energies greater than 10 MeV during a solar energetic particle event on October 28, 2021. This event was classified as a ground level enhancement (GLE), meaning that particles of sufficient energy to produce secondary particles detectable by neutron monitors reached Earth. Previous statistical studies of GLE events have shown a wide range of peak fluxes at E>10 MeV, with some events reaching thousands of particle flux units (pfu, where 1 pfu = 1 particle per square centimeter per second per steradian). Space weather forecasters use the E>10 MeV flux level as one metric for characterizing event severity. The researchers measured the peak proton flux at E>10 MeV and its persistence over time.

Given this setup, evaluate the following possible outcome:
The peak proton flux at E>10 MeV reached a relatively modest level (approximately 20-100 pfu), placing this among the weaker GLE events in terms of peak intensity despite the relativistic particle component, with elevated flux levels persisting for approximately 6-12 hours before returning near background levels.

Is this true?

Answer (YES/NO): NO